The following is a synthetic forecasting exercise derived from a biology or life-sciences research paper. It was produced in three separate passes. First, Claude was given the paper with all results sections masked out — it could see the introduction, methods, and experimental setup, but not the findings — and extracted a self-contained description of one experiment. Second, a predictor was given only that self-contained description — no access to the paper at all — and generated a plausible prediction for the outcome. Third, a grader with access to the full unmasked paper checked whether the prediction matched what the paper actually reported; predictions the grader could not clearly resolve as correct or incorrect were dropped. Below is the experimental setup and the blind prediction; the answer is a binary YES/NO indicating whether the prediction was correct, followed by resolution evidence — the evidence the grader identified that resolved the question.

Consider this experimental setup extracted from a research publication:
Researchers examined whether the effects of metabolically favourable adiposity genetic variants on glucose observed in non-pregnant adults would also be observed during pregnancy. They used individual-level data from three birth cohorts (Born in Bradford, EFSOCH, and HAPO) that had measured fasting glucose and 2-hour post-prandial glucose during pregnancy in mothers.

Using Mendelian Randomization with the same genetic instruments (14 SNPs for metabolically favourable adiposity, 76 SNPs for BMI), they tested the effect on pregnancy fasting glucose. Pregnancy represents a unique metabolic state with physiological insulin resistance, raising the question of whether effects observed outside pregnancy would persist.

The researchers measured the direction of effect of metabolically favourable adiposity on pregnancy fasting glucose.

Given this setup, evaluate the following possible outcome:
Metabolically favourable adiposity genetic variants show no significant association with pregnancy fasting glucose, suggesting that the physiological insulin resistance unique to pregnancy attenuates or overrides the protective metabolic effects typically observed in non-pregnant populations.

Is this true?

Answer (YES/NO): NO